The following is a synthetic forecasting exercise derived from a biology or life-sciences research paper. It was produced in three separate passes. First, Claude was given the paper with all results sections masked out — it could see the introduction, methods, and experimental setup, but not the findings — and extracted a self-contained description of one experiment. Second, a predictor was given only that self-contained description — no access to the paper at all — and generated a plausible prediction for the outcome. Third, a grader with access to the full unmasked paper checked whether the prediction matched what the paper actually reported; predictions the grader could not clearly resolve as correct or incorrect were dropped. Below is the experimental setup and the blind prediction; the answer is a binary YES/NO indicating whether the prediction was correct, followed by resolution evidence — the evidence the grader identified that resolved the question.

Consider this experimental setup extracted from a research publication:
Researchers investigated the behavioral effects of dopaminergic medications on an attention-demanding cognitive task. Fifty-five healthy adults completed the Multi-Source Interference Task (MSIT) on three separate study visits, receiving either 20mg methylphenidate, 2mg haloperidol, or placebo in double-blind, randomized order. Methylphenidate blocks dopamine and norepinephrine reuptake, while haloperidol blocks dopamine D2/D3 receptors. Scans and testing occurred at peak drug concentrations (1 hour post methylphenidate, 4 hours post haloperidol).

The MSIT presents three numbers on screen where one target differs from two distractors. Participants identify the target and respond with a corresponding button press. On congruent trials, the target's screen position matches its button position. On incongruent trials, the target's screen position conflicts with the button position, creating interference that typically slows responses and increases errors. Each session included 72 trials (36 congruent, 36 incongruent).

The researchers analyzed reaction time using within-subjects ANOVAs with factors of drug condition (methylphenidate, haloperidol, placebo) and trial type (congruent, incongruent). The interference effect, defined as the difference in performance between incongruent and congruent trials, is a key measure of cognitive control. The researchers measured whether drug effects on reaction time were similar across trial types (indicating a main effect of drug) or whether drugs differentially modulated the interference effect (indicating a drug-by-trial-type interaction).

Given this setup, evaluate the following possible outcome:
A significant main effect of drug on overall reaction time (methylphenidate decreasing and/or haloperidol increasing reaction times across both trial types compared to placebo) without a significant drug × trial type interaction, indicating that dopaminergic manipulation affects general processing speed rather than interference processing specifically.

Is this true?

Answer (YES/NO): YES